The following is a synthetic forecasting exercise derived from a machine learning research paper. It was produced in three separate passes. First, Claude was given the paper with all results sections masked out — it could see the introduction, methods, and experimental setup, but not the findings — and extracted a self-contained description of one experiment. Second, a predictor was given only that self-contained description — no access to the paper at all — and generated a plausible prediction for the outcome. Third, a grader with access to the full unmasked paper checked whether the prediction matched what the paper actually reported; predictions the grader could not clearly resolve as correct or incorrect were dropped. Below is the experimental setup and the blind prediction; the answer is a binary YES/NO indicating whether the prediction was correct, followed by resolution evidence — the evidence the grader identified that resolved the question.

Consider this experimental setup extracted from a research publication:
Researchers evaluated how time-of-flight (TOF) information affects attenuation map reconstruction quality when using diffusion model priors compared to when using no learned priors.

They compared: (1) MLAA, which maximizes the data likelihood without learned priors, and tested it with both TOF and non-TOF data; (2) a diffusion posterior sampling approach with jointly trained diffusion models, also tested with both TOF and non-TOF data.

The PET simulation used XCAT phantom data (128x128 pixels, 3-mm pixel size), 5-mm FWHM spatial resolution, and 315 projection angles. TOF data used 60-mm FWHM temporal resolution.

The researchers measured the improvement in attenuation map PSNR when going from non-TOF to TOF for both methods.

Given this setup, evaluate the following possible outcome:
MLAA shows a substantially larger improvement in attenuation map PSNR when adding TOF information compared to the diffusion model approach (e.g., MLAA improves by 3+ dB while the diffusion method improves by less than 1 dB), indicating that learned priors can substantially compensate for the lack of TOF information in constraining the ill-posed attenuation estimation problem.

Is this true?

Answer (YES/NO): NO